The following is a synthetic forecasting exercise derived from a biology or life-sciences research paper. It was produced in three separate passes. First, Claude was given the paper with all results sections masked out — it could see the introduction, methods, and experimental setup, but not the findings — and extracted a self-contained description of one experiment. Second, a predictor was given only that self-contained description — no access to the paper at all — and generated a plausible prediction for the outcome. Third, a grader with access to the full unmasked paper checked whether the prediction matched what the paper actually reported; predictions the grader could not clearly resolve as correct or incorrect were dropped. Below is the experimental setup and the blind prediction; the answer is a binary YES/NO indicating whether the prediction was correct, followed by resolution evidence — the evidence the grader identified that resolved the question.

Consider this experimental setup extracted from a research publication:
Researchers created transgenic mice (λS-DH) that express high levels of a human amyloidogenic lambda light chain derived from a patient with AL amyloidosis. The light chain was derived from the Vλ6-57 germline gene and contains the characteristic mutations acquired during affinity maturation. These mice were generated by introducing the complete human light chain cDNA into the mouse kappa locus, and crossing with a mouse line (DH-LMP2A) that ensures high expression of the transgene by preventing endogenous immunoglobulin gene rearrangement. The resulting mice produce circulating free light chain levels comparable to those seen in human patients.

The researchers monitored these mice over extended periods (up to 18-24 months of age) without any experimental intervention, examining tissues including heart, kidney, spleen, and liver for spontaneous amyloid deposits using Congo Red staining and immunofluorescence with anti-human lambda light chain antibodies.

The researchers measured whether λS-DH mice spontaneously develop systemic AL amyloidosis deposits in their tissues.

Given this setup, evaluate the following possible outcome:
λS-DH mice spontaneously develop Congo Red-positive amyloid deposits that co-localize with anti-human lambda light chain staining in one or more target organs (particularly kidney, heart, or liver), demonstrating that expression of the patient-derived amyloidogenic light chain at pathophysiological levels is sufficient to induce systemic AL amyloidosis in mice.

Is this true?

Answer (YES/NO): NO